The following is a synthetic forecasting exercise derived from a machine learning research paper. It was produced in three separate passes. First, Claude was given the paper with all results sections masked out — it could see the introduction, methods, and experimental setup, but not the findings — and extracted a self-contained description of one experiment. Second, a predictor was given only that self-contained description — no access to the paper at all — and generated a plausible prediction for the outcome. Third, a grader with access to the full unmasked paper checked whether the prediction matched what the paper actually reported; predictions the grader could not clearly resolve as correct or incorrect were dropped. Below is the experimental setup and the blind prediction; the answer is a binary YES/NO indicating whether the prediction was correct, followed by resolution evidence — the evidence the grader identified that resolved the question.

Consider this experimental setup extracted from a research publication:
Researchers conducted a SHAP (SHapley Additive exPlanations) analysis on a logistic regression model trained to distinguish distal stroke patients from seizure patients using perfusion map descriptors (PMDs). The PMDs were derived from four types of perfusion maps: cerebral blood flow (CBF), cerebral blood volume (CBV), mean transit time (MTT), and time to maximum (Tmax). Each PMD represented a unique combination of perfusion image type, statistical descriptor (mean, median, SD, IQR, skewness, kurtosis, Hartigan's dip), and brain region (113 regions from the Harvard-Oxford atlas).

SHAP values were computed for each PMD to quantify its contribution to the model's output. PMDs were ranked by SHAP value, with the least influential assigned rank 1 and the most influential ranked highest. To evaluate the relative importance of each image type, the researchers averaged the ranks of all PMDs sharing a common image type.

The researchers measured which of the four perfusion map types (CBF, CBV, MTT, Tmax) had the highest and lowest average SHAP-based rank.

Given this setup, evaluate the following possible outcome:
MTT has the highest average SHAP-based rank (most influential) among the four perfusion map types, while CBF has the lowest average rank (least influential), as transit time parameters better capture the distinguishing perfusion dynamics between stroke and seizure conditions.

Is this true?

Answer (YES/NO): NO